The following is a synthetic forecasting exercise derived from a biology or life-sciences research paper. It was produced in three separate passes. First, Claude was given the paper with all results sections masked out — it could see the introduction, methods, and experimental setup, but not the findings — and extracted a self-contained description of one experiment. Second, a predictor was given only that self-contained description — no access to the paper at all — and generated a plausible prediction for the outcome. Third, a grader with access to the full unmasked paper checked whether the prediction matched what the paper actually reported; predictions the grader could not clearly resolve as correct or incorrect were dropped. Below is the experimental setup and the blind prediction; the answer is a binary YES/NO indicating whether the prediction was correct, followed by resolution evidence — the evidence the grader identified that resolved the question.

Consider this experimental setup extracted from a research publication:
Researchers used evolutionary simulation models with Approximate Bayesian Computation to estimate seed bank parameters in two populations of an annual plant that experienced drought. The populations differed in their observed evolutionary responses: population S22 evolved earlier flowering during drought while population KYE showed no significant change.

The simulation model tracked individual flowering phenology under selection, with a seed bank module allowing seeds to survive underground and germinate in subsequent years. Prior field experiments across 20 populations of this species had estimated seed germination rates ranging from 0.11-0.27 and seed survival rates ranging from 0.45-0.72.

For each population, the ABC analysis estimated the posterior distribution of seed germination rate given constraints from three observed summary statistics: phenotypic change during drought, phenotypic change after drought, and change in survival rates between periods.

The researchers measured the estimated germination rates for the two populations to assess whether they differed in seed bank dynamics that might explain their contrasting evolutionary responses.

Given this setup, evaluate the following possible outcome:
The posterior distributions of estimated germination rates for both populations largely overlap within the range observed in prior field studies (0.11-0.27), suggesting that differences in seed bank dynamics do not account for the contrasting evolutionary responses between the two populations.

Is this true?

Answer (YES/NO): NO